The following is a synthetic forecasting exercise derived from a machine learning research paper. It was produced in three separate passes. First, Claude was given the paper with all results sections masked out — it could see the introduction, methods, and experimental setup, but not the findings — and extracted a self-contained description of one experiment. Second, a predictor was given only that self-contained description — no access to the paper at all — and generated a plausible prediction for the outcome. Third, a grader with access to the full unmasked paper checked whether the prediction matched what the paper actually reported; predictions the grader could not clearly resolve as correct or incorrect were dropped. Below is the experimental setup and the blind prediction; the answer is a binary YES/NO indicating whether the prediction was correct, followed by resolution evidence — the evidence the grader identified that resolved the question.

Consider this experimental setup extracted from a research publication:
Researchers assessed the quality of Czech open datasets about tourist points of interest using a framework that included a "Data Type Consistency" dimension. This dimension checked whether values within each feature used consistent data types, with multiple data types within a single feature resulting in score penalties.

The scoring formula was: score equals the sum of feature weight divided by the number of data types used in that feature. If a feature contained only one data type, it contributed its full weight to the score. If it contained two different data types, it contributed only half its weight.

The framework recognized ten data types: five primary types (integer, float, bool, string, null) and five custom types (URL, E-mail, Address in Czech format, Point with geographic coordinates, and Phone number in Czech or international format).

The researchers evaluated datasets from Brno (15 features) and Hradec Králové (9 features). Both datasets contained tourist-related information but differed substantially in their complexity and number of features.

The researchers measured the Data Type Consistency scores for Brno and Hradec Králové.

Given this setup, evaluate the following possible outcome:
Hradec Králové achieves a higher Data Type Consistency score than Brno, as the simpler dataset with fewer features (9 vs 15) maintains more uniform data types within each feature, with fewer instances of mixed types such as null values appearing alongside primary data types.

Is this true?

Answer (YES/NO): YES